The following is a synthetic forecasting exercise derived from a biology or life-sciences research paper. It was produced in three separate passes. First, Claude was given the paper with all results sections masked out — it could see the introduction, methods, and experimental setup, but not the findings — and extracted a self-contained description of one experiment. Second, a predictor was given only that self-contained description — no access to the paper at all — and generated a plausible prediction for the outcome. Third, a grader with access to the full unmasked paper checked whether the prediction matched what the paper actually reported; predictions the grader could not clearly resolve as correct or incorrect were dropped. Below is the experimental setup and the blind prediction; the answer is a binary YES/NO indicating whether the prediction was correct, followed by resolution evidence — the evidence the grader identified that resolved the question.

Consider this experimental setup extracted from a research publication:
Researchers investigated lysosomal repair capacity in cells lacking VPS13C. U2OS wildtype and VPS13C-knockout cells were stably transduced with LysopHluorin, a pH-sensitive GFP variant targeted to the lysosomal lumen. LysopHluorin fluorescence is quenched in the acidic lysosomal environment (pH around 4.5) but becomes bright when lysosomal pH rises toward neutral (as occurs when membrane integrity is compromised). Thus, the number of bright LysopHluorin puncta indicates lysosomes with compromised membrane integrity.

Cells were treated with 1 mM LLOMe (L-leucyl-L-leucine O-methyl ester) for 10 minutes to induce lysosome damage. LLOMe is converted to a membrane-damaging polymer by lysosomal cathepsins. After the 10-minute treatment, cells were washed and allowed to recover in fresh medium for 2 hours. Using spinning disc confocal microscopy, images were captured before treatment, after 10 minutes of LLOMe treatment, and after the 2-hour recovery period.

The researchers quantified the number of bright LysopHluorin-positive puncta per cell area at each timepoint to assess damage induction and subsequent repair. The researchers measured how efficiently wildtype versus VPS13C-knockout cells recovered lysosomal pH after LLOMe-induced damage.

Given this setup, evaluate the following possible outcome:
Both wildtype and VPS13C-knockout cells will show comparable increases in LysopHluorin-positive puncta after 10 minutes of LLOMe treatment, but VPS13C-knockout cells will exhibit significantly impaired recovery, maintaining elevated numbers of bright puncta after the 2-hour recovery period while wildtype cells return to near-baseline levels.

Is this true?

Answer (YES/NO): YES